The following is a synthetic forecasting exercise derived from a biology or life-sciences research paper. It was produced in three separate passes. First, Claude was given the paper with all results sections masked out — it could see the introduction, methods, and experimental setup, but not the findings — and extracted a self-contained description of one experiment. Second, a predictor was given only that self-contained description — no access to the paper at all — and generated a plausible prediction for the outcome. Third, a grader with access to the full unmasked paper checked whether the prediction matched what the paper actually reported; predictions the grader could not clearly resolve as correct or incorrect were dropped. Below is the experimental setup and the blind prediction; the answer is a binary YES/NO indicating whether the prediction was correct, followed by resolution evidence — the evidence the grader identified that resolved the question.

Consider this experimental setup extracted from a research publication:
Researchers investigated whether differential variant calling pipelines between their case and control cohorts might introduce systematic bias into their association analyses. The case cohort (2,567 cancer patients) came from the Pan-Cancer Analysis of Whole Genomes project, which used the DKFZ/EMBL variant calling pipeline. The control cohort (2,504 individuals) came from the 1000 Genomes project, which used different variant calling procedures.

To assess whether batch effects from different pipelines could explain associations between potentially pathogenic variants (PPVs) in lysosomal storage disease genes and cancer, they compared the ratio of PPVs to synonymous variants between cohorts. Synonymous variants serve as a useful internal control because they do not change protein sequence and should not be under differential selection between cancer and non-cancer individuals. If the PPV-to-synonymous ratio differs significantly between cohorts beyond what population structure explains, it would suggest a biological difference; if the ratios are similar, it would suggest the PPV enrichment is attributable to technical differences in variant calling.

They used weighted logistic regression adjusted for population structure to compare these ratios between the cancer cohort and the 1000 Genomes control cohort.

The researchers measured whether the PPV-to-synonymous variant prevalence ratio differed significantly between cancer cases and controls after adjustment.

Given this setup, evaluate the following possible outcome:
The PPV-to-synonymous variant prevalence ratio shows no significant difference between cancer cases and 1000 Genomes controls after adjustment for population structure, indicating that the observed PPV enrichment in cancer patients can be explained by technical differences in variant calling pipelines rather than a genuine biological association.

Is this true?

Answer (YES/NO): NO